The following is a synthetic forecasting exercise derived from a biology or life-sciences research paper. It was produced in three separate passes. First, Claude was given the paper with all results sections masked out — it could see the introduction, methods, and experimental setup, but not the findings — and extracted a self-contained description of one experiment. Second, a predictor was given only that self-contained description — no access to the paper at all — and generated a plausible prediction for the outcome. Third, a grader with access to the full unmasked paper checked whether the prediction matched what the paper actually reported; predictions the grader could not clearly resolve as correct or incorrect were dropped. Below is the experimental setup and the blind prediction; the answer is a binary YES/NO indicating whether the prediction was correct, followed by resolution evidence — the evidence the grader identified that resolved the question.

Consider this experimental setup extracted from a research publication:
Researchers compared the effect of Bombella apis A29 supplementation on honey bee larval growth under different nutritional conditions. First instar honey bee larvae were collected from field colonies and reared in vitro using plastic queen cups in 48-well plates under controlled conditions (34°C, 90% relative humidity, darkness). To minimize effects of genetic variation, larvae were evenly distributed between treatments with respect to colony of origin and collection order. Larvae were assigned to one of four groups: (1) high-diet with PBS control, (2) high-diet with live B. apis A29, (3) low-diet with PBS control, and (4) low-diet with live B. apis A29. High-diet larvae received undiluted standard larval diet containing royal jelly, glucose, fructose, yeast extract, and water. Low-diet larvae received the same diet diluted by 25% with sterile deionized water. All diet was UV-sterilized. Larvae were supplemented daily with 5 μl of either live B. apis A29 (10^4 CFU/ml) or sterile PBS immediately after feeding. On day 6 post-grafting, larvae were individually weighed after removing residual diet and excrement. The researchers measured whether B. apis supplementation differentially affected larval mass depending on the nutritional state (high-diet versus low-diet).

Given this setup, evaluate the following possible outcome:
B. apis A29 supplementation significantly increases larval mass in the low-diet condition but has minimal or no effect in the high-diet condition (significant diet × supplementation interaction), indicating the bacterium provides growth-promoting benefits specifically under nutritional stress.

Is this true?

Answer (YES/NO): NO